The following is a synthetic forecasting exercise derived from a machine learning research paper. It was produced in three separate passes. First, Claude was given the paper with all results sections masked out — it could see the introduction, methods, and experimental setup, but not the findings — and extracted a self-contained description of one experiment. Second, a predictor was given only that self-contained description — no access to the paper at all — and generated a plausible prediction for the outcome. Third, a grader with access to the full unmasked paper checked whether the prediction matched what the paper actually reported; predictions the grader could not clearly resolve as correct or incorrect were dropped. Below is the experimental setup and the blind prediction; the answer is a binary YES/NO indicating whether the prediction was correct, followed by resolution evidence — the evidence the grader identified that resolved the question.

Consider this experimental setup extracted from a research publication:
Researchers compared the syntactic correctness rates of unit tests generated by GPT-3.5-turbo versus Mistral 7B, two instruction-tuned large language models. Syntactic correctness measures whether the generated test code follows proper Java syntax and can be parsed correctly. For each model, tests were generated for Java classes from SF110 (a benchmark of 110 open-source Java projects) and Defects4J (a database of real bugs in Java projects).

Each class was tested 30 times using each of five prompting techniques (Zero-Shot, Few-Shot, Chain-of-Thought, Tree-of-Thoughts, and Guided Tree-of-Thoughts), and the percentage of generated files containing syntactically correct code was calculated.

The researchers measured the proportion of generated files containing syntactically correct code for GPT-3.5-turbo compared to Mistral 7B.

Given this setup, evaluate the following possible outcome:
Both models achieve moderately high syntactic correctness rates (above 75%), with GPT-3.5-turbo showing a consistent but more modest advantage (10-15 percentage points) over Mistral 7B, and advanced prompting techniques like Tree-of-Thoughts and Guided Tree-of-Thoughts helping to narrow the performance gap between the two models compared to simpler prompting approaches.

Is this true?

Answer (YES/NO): NO